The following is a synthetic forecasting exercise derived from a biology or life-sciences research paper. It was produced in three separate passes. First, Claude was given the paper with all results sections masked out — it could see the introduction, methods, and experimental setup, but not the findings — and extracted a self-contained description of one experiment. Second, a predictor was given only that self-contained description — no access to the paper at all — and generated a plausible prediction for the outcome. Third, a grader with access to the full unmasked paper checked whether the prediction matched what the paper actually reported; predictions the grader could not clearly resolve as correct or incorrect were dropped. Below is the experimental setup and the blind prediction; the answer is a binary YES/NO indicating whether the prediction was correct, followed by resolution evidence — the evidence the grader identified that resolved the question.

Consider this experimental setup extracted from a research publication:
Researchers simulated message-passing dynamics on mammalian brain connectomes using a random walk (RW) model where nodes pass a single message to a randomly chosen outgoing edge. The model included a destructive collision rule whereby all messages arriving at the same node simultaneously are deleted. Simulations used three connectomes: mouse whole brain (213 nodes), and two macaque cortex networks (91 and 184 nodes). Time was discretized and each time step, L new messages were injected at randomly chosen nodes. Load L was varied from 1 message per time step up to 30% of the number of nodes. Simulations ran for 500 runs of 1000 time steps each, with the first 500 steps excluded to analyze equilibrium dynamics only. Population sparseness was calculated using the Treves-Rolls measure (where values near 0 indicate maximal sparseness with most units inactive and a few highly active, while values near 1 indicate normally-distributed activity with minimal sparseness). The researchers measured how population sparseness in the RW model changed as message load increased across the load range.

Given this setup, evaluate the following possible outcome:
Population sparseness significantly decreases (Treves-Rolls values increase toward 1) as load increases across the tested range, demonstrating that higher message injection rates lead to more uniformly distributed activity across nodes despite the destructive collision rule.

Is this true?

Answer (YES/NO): YES